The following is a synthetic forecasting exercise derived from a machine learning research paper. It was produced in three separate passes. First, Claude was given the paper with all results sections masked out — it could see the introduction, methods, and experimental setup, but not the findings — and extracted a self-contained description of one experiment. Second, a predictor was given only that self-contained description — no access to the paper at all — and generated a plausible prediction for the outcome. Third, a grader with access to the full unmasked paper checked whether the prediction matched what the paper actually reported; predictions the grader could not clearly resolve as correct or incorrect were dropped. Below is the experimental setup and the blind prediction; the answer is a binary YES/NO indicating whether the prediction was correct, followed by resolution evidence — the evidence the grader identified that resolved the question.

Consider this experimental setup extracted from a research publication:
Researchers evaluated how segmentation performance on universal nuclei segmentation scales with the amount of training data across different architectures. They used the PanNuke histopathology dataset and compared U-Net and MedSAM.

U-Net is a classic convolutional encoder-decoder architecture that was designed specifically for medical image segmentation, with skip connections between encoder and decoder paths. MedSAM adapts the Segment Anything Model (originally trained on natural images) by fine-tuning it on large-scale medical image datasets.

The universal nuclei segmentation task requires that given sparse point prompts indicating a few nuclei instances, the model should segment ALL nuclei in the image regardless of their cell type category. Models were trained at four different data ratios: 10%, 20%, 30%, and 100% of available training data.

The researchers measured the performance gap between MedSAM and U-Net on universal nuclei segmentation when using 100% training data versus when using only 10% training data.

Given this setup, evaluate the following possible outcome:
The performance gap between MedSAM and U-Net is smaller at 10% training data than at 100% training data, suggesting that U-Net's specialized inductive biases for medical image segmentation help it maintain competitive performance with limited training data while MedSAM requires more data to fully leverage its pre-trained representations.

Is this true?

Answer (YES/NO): NO